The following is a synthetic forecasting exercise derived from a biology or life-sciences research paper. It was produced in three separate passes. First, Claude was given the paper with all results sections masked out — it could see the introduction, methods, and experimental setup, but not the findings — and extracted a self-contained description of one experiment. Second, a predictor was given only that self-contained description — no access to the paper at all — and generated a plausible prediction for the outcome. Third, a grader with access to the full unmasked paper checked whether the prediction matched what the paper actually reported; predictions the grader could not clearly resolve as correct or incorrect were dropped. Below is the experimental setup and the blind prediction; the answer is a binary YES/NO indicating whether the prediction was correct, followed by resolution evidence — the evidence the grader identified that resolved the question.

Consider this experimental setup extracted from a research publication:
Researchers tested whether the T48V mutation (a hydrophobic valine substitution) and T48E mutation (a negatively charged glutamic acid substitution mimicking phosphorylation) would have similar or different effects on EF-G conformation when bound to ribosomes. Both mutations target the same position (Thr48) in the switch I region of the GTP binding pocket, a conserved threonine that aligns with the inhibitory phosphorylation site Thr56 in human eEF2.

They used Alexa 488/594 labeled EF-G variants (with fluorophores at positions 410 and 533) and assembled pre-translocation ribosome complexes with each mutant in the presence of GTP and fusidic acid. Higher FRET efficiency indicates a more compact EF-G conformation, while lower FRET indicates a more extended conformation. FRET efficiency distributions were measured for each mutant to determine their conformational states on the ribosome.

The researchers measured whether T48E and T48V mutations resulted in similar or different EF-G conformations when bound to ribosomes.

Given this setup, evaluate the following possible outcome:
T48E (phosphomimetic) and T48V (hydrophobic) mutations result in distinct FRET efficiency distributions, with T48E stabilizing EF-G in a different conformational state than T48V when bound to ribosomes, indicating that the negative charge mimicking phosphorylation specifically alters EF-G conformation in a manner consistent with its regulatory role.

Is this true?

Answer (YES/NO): NO